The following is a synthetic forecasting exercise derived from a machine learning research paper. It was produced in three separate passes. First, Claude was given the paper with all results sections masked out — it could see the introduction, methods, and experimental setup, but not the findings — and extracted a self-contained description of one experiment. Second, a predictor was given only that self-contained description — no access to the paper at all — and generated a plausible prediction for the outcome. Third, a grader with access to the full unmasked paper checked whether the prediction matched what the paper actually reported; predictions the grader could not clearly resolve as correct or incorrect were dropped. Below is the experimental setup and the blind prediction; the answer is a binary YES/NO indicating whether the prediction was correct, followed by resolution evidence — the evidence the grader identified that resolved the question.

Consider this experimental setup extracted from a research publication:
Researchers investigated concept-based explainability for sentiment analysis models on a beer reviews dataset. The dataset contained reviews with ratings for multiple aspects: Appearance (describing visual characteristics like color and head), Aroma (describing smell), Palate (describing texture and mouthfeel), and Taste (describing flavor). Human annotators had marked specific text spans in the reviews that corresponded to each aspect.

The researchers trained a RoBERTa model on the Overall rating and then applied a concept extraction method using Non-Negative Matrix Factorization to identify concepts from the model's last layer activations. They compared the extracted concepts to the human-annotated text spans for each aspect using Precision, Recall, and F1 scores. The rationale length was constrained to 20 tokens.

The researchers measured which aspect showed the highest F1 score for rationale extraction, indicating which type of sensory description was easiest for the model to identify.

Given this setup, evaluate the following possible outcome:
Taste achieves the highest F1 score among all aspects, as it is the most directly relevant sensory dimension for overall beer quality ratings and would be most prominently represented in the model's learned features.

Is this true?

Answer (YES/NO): NO